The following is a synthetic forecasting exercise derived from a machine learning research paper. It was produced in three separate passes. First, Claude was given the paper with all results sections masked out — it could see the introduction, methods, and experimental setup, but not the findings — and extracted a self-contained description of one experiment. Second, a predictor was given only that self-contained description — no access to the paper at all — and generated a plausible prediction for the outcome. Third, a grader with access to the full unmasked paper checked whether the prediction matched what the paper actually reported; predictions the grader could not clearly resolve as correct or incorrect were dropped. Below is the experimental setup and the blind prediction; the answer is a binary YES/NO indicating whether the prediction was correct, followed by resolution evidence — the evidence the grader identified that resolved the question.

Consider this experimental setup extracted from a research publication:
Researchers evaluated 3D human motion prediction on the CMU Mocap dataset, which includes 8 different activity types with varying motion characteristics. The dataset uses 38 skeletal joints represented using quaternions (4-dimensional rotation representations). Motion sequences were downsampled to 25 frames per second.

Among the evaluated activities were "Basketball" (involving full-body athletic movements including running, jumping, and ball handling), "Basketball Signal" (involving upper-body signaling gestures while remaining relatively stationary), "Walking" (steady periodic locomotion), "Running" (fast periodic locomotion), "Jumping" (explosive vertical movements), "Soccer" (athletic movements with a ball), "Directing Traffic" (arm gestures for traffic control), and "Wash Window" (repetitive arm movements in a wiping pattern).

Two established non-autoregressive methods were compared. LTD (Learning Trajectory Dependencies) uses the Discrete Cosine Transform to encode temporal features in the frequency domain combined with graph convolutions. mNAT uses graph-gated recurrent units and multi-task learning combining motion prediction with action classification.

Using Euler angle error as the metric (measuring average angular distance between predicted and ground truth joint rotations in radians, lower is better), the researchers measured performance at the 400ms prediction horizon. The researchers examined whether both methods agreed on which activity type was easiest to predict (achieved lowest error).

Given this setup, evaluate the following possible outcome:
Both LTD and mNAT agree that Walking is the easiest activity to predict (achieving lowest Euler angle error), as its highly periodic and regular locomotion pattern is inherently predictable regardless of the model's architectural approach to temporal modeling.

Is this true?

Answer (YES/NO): NO